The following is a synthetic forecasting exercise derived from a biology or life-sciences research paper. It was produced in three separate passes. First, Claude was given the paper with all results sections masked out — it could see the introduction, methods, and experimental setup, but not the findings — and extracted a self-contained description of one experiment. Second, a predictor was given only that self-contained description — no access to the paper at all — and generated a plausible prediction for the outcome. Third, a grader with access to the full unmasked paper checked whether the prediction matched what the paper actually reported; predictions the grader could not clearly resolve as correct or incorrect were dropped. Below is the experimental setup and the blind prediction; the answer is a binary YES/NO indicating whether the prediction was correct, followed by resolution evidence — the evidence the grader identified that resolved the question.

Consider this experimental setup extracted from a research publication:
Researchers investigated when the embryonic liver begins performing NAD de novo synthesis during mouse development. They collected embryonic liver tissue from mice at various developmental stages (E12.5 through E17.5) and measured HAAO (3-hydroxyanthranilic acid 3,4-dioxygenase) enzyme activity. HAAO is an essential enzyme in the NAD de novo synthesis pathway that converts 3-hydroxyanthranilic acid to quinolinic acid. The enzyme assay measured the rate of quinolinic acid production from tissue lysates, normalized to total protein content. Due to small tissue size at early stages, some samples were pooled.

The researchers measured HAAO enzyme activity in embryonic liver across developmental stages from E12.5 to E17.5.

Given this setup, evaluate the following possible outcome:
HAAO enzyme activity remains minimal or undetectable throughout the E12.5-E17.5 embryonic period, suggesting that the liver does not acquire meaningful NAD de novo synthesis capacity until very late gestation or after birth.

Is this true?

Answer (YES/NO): NO